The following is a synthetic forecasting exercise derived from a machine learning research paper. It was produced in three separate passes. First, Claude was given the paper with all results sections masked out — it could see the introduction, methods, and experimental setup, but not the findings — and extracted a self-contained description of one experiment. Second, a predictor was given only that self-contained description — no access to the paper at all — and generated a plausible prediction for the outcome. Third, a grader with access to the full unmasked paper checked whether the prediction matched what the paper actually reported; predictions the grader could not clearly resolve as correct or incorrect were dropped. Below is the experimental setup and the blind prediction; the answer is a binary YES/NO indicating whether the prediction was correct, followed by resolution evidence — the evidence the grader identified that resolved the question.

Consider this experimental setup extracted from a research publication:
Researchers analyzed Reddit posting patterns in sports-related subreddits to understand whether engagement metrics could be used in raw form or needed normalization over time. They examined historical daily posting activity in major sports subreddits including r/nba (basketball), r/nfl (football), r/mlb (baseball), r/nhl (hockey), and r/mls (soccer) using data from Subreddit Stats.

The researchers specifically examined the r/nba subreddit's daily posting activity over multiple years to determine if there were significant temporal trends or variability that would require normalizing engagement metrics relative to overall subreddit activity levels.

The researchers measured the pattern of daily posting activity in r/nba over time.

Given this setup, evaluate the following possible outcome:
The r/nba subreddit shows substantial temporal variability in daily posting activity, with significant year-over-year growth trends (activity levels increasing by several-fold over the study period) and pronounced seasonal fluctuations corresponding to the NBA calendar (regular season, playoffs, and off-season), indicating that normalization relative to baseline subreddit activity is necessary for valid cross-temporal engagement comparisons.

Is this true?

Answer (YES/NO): NO